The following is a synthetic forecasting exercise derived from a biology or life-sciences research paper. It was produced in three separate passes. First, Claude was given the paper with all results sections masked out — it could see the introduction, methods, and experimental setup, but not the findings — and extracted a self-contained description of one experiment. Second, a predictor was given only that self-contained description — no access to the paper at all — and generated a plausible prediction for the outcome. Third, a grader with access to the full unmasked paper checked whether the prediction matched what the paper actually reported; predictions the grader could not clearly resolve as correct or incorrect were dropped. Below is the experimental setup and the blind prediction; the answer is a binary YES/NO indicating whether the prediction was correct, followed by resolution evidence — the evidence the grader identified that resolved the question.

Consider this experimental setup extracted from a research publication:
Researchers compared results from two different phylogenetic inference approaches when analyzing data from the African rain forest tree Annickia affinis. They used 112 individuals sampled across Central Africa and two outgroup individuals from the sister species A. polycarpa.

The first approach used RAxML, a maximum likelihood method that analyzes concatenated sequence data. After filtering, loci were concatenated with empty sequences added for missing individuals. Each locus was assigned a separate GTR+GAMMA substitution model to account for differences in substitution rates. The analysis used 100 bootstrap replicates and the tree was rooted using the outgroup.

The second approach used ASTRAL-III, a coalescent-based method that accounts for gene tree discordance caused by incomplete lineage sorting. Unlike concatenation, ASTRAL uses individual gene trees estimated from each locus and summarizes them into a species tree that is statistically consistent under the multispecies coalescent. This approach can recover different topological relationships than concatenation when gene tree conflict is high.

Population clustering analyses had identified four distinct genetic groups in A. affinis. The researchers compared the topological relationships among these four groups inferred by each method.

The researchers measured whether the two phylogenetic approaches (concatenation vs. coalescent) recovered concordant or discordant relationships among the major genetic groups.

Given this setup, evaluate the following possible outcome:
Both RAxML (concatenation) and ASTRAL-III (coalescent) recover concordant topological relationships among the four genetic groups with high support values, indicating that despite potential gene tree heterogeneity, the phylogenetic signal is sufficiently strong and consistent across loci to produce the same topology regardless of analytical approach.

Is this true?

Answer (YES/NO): YES